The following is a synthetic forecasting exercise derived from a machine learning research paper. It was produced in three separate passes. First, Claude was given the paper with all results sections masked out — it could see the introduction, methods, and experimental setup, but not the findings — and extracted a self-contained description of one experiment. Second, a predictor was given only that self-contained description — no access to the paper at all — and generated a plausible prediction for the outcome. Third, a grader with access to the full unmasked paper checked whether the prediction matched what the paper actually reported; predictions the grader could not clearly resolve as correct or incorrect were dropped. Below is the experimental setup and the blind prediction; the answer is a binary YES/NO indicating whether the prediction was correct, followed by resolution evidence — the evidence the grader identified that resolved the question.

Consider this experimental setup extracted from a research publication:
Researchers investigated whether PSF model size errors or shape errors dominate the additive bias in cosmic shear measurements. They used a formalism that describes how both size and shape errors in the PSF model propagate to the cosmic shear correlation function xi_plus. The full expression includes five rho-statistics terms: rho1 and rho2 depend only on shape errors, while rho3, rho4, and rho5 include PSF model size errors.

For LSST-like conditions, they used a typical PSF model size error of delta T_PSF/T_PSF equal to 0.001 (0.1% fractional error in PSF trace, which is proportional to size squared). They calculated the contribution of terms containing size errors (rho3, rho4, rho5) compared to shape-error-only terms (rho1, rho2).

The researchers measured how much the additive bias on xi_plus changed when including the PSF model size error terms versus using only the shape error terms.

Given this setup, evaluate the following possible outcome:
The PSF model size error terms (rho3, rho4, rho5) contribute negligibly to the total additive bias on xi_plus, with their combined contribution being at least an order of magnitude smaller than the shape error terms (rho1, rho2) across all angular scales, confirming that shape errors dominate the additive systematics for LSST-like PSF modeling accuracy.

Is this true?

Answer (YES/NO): YES